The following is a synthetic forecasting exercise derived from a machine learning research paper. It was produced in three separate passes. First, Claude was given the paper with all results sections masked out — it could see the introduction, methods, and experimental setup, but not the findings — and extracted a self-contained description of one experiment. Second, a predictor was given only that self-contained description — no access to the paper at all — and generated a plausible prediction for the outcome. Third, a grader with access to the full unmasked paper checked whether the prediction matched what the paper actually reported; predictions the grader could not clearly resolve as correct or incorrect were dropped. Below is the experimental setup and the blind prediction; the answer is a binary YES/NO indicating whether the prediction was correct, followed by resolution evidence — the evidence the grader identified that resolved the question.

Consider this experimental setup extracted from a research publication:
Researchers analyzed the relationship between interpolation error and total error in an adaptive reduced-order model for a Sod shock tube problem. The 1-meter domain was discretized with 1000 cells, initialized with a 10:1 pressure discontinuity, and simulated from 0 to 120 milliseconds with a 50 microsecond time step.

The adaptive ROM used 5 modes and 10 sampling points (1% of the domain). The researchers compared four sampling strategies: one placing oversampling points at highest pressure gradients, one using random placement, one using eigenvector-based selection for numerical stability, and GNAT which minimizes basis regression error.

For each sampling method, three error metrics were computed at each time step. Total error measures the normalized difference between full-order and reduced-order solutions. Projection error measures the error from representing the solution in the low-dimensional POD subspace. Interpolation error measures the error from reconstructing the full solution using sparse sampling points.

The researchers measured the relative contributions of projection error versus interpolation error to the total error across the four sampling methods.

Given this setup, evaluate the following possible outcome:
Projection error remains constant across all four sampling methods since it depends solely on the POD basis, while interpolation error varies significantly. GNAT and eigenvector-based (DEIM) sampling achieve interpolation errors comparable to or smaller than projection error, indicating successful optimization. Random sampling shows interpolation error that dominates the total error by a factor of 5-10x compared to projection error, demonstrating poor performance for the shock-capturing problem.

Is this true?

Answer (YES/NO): NO